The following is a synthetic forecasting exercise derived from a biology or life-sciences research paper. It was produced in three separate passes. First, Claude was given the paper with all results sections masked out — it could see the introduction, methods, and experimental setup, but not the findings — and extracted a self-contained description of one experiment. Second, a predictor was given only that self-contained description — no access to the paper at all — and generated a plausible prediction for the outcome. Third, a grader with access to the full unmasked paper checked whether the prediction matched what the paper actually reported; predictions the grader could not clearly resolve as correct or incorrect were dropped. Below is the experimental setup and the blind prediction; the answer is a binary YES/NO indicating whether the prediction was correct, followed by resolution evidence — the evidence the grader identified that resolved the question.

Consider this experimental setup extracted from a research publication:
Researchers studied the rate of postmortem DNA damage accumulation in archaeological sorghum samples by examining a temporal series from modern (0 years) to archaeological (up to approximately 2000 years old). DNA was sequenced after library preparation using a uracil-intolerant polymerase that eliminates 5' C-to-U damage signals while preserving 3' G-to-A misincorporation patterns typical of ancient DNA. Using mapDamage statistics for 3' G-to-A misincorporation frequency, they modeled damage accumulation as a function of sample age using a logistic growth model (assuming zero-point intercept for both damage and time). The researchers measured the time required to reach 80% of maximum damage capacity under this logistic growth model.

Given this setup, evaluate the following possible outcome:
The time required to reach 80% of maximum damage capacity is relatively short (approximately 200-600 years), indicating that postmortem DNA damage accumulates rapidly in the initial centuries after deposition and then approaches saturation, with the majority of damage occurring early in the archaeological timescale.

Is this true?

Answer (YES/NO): YES